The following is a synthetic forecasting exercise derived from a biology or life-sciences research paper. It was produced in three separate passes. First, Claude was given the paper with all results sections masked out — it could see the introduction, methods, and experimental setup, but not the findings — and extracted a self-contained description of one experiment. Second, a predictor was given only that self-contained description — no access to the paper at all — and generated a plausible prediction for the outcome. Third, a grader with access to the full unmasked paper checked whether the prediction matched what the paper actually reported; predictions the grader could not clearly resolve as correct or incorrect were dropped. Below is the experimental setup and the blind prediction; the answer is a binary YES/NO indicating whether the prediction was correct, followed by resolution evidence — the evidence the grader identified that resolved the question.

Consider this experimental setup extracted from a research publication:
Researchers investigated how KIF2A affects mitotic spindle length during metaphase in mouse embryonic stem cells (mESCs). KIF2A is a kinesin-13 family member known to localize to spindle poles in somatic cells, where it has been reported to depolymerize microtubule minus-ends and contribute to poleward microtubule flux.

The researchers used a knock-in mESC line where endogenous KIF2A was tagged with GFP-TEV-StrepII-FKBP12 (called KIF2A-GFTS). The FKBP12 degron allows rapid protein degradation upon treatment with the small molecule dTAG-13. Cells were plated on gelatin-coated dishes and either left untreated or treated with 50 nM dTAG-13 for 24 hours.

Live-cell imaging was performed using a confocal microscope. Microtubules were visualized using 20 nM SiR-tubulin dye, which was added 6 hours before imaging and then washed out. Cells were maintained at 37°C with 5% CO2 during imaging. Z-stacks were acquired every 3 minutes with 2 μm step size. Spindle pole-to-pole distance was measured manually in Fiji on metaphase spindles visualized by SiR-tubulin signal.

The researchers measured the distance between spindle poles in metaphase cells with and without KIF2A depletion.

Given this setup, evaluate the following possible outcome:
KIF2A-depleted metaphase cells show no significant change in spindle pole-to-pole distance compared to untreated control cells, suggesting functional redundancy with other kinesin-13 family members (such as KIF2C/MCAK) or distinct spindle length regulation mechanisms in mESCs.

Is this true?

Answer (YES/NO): NO